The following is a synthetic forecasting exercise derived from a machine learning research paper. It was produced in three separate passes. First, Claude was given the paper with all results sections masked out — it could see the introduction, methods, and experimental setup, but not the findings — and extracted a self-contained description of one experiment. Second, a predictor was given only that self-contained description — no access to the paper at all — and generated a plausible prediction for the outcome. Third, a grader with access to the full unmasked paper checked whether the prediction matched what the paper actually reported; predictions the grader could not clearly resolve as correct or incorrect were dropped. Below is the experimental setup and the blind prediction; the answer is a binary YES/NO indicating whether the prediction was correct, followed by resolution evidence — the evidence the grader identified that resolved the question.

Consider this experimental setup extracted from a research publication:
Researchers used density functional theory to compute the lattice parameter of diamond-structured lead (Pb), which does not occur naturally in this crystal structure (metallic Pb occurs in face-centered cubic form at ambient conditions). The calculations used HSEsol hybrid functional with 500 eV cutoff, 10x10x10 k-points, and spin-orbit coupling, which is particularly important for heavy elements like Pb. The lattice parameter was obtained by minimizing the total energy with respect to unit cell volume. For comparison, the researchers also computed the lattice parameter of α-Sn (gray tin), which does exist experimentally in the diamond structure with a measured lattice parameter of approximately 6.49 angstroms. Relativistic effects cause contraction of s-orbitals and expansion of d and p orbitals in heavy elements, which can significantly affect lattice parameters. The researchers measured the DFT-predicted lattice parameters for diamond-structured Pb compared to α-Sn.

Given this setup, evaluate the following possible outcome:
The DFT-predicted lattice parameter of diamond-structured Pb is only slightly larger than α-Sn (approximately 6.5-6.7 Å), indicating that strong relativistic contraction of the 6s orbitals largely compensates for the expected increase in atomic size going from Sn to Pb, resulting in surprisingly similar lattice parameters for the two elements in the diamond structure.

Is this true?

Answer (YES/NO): NO